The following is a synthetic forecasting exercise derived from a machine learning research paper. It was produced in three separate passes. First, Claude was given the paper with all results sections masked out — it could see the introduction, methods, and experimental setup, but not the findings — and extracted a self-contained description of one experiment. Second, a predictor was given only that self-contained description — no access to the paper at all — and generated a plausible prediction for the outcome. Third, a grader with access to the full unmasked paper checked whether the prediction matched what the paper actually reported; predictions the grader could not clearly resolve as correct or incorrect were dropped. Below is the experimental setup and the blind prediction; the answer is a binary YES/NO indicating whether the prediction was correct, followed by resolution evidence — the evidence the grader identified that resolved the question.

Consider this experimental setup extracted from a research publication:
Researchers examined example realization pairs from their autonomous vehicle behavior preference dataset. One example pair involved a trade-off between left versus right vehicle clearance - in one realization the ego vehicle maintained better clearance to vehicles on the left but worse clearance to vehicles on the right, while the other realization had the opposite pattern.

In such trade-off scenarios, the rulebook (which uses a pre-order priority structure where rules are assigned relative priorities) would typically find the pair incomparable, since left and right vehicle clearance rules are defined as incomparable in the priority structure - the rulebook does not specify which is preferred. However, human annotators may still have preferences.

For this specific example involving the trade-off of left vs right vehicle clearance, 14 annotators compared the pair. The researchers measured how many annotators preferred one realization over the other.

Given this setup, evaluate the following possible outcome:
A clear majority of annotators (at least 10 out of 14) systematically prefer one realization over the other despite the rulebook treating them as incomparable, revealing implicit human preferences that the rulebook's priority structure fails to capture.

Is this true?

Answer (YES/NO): YES